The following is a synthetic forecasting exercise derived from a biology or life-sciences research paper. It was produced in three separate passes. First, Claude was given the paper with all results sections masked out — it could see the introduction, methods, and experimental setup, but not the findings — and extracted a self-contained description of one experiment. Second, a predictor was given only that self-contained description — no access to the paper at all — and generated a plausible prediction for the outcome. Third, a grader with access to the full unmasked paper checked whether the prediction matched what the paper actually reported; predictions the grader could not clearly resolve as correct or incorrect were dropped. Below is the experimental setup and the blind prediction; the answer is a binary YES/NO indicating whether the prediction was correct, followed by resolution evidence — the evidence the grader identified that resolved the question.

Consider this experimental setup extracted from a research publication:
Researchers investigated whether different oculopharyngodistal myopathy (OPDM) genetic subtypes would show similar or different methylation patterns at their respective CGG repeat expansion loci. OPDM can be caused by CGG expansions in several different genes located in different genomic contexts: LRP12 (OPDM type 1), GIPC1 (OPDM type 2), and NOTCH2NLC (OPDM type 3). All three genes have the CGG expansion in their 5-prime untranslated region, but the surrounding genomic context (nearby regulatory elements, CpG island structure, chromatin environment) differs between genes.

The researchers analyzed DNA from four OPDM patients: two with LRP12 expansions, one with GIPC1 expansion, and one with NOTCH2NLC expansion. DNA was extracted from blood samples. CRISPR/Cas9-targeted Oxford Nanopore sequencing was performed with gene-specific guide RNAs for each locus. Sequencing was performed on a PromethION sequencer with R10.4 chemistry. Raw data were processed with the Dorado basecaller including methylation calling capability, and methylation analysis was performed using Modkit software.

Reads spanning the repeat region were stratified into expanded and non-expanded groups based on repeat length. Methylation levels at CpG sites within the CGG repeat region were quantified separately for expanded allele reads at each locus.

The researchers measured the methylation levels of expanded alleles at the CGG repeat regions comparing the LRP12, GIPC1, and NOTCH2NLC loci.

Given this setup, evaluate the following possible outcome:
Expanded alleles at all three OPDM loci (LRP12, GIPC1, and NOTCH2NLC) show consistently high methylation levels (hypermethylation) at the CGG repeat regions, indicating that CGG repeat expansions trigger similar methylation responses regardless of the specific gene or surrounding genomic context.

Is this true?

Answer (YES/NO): NO